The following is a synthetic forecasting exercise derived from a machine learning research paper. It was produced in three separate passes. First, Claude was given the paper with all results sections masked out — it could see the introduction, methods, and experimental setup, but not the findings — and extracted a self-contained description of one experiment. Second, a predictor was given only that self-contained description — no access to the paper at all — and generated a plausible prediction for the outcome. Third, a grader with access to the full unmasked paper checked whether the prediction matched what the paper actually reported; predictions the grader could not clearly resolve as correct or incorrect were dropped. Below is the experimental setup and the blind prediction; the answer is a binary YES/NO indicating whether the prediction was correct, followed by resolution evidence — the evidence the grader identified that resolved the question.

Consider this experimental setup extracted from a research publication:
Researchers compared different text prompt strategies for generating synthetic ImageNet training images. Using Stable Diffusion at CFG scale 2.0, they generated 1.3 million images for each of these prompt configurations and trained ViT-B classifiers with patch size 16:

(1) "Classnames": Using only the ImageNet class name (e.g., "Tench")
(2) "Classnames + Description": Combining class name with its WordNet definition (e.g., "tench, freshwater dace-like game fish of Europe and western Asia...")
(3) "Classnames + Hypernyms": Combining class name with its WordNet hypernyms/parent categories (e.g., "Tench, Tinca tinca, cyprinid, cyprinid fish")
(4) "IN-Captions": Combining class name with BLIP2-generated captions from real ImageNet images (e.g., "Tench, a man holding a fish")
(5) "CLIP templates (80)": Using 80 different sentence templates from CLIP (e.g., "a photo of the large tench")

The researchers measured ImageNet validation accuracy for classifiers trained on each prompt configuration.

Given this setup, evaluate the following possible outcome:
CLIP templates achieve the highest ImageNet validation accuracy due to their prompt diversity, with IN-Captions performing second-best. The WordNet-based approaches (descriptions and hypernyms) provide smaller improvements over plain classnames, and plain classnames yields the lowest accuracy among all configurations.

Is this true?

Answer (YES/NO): NO